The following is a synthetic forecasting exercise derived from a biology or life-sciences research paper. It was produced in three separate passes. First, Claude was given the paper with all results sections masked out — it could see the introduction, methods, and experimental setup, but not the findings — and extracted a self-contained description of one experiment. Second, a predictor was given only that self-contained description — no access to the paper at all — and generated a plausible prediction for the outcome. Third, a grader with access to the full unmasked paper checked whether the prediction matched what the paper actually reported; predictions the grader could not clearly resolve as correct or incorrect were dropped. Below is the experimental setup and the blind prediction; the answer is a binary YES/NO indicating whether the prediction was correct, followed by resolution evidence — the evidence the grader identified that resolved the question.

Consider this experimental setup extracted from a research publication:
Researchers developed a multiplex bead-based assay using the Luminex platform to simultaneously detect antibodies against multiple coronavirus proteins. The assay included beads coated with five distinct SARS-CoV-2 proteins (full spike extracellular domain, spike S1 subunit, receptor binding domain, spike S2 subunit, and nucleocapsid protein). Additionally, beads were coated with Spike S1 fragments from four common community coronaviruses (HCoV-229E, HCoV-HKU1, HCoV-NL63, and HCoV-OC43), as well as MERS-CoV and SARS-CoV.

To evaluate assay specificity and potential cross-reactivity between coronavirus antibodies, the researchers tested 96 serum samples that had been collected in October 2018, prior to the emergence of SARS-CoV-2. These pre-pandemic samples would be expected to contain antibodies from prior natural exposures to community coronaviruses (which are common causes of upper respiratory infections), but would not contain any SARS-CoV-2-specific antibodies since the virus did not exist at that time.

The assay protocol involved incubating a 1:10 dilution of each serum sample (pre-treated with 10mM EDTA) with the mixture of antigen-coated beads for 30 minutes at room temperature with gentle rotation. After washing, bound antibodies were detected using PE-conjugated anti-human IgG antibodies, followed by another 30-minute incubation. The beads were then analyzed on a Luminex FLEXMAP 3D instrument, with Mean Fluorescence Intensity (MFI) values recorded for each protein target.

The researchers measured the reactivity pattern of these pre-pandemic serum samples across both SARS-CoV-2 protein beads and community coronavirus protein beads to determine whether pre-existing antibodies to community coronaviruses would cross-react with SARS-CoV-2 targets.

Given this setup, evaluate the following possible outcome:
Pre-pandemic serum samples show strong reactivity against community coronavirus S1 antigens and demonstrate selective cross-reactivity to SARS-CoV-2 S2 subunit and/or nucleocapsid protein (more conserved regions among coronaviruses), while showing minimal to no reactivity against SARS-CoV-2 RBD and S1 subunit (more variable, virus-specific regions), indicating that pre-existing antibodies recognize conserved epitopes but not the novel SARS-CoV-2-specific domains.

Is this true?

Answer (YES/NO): NO